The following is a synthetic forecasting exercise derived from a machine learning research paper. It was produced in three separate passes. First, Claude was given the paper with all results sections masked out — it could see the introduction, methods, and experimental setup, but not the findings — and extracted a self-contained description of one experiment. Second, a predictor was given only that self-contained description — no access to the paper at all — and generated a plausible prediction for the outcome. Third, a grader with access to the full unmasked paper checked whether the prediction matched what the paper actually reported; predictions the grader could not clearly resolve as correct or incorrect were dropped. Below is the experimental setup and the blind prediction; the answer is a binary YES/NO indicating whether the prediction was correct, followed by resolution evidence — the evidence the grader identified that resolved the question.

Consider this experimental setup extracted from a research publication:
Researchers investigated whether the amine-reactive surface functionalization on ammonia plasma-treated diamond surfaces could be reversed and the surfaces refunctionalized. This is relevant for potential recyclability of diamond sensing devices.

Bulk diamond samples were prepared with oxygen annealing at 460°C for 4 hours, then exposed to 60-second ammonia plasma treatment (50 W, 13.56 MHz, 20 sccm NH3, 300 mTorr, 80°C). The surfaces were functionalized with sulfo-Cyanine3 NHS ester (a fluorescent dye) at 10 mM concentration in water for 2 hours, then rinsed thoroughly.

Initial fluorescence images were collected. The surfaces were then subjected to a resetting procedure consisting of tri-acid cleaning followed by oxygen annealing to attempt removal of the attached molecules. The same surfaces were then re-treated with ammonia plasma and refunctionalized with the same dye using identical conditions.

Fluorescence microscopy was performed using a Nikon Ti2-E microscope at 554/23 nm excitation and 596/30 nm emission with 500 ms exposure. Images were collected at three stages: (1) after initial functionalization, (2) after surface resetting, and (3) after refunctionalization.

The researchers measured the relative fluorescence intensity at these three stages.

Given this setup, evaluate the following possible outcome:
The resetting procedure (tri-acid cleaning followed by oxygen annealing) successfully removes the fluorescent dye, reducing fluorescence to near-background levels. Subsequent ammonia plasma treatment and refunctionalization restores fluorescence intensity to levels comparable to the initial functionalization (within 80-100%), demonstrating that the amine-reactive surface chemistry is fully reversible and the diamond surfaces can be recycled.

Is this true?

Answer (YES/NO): NO